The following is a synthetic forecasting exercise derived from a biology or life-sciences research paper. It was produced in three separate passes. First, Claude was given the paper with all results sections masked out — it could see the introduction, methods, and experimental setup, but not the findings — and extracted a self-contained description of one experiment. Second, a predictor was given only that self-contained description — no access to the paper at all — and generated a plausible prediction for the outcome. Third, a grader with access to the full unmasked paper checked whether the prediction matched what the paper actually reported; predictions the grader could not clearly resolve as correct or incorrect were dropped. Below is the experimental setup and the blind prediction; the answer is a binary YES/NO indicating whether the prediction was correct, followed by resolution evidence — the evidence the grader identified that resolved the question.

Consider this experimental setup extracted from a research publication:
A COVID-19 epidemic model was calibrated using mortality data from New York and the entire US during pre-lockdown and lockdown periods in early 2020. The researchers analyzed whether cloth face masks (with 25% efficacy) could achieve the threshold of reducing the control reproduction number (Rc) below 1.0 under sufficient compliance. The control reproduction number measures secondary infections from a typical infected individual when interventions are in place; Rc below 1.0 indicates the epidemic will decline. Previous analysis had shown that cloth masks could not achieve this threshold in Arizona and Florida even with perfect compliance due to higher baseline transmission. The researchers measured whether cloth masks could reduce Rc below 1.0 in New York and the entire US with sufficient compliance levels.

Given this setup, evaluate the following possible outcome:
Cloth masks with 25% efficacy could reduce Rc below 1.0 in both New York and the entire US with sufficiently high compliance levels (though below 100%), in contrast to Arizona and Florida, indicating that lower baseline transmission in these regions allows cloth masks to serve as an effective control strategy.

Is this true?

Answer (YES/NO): YES